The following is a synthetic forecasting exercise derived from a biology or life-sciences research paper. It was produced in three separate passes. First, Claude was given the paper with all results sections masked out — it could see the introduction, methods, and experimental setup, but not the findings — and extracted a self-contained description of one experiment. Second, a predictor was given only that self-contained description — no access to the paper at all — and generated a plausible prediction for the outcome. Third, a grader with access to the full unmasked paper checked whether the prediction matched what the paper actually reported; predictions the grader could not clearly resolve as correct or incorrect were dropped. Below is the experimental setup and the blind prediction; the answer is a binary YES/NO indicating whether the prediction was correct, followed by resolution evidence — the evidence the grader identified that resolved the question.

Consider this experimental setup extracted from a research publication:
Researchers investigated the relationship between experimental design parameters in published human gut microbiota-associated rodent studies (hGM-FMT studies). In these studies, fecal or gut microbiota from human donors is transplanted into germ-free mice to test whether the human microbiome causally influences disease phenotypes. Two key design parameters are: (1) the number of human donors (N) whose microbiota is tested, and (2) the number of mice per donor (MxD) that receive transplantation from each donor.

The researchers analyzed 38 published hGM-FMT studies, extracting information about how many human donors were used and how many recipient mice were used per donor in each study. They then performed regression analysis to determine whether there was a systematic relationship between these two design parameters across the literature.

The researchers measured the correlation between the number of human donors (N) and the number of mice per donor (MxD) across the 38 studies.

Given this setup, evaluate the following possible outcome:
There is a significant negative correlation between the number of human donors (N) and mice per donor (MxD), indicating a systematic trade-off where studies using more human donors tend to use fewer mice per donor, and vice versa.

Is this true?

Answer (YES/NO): YES